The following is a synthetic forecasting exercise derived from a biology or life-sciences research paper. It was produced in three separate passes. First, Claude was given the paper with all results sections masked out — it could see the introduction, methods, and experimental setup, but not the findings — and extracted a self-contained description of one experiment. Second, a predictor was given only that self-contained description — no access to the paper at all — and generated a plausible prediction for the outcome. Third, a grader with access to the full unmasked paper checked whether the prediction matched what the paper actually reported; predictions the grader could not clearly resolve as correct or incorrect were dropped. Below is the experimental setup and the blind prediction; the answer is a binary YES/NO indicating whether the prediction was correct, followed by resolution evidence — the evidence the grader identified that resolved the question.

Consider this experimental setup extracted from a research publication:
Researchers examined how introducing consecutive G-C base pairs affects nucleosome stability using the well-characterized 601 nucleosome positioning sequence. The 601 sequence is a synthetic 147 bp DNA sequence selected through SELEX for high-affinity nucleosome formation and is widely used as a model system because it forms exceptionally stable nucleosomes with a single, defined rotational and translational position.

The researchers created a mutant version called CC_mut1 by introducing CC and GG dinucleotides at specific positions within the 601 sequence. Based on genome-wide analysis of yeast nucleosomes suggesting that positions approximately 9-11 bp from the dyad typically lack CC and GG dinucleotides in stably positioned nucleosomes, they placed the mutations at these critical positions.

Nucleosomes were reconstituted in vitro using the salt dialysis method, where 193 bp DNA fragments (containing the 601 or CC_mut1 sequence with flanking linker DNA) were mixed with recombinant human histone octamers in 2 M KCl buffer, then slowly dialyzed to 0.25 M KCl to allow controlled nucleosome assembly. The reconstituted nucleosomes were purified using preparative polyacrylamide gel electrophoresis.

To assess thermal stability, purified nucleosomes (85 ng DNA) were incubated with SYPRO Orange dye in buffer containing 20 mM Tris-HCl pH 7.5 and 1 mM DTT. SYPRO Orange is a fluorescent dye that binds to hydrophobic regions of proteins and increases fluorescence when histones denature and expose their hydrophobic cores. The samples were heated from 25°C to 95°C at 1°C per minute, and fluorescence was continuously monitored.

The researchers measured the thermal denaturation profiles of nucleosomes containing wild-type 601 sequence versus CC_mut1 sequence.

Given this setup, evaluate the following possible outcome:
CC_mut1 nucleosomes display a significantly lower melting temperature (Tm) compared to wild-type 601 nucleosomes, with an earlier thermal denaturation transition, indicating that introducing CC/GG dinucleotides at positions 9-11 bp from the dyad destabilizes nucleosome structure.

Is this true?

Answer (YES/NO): NO